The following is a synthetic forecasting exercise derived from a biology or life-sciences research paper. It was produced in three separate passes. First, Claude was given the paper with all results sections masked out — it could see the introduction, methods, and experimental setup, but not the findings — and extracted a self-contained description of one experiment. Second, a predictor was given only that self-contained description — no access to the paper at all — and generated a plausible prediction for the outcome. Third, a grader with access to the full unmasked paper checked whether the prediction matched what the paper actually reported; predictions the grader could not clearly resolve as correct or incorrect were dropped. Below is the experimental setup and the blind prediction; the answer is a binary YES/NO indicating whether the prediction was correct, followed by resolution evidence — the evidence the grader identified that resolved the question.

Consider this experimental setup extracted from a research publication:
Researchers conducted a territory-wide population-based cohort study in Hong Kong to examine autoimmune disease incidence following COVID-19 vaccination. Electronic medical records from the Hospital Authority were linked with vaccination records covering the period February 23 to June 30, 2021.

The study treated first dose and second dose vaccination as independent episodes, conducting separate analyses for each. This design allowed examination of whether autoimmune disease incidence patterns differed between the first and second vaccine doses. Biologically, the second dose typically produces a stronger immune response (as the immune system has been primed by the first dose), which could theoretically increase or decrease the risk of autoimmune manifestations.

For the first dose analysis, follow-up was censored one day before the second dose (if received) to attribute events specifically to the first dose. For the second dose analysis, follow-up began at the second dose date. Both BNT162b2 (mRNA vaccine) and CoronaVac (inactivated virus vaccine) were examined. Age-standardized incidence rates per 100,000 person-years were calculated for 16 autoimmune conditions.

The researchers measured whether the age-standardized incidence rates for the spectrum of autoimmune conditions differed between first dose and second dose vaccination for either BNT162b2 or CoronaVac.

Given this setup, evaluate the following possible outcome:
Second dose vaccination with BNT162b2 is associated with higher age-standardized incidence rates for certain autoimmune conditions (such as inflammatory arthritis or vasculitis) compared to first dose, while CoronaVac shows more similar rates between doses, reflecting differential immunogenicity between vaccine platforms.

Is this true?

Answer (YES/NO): NO